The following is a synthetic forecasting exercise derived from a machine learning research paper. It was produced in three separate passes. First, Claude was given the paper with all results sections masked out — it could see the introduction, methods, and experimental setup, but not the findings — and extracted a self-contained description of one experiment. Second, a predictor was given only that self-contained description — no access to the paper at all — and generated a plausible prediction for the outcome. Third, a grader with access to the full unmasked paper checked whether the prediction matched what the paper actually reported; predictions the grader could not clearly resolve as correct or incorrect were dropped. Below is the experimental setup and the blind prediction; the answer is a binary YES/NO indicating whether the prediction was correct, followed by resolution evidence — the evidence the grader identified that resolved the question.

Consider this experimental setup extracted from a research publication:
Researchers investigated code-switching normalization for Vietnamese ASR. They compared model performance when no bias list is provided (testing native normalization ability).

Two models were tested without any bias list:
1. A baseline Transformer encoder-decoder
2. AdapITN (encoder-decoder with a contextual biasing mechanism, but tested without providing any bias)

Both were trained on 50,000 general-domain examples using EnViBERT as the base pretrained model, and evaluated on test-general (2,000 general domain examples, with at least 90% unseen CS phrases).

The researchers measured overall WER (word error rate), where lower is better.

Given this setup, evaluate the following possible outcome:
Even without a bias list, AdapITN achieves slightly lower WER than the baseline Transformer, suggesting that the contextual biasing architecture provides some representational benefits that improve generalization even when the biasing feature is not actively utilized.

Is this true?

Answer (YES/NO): NO